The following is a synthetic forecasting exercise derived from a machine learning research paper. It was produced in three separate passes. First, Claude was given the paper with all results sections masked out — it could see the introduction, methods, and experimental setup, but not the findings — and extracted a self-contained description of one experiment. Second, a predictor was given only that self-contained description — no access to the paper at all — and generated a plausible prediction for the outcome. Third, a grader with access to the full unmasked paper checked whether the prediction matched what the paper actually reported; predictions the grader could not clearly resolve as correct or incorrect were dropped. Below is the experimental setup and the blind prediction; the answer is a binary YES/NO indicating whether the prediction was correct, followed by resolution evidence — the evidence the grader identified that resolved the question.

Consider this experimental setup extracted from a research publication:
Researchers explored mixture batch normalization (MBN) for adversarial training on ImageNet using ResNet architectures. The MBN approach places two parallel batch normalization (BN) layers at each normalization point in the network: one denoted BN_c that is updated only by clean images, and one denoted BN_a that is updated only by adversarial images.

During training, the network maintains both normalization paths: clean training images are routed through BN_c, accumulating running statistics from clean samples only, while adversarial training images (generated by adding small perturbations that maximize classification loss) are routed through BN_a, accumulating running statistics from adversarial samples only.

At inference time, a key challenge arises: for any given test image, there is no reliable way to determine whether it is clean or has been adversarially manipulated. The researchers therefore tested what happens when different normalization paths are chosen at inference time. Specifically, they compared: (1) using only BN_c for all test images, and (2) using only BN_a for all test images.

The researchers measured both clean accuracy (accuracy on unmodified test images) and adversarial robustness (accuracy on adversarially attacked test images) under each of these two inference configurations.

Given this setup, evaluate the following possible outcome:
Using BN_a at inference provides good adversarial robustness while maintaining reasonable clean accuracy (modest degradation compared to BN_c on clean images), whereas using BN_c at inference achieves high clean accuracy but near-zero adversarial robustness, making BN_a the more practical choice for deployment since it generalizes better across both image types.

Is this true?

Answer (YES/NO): NO